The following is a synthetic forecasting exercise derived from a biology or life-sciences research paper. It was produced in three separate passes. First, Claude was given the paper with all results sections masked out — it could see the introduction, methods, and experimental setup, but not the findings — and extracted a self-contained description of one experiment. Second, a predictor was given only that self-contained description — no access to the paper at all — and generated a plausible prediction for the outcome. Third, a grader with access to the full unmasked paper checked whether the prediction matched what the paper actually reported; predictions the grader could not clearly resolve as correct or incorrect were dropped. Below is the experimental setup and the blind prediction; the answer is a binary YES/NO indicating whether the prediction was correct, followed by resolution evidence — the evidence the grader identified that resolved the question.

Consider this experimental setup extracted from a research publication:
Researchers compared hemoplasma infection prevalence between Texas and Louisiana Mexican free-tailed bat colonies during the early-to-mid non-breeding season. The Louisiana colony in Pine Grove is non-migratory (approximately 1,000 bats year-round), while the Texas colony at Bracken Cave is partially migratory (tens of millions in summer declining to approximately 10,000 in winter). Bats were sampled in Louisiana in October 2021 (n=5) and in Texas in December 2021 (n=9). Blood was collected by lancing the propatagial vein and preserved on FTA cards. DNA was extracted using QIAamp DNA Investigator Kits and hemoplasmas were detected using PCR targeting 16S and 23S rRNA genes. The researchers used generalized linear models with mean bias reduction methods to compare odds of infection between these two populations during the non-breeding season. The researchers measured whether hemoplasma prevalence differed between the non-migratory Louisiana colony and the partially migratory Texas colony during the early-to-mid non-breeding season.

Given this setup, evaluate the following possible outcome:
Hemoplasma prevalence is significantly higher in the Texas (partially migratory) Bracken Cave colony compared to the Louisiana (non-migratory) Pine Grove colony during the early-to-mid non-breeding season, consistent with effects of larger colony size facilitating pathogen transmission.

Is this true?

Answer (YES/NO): NO